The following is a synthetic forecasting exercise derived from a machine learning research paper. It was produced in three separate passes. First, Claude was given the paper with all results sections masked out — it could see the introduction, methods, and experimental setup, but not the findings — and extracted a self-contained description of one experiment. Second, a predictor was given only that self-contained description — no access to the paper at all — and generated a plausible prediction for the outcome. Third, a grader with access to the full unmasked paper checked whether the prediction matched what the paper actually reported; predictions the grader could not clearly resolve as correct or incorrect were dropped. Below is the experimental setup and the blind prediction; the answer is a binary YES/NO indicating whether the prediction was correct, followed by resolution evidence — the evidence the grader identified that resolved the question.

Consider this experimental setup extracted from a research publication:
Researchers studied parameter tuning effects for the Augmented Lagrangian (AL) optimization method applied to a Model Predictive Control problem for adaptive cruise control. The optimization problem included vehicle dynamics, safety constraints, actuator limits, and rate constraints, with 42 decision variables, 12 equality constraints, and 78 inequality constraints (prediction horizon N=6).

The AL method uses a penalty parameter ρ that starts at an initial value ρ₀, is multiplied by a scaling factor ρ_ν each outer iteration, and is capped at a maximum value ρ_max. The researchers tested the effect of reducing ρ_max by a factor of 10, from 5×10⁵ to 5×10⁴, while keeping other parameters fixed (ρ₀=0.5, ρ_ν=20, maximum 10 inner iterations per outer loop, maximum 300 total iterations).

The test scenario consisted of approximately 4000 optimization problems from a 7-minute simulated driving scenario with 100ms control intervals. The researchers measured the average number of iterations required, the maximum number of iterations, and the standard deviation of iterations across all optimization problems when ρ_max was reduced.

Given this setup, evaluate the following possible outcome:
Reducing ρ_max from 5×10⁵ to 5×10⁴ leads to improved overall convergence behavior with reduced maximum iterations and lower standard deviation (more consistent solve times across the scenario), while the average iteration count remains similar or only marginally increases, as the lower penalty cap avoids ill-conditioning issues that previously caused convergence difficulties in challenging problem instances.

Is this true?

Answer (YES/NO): NO